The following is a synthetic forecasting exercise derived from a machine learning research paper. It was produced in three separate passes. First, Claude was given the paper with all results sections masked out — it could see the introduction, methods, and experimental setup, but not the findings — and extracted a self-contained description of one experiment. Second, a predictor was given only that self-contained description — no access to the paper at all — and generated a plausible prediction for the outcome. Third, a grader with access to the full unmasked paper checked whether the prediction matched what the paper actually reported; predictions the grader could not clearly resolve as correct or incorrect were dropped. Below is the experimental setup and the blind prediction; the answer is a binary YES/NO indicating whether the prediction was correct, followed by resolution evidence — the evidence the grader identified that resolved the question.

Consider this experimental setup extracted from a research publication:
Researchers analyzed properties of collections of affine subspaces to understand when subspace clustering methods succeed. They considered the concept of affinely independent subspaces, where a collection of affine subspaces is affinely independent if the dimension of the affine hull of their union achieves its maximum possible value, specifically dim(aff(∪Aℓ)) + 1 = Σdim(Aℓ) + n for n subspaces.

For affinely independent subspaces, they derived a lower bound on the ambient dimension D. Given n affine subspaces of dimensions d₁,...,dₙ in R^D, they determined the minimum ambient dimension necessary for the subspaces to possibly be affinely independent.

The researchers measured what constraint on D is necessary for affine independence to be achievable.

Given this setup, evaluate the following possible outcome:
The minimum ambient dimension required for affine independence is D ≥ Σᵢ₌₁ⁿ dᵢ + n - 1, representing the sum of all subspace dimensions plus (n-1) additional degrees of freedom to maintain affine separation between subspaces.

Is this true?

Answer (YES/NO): YES